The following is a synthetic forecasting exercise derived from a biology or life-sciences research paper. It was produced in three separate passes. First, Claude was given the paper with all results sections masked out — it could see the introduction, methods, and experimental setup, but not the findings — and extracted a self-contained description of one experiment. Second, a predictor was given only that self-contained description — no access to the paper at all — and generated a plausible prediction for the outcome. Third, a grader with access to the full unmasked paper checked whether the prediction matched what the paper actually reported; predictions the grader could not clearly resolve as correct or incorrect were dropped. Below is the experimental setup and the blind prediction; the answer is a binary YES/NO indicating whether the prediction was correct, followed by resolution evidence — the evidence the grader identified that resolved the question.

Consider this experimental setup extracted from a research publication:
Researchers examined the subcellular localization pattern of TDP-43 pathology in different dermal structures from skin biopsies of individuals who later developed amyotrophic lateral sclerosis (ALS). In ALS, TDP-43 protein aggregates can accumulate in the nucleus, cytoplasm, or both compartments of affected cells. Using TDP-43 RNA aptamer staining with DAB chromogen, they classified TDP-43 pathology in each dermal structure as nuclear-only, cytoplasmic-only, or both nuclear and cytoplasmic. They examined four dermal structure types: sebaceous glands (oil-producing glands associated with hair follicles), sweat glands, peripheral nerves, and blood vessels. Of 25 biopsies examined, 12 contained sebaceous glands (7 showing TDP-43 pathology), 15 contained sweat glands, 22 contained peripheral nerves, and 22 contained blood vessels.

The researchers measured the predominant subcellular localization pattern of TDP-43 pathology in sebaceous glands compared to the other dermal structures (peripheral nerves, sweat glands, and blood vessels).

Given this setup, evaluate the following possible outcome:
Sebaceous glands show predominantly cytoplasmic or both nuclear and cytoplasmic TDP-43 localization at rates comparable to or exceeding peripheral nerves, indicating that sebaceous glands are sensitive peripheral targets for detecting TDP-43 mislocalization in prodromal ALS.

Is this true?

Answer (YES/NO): NO